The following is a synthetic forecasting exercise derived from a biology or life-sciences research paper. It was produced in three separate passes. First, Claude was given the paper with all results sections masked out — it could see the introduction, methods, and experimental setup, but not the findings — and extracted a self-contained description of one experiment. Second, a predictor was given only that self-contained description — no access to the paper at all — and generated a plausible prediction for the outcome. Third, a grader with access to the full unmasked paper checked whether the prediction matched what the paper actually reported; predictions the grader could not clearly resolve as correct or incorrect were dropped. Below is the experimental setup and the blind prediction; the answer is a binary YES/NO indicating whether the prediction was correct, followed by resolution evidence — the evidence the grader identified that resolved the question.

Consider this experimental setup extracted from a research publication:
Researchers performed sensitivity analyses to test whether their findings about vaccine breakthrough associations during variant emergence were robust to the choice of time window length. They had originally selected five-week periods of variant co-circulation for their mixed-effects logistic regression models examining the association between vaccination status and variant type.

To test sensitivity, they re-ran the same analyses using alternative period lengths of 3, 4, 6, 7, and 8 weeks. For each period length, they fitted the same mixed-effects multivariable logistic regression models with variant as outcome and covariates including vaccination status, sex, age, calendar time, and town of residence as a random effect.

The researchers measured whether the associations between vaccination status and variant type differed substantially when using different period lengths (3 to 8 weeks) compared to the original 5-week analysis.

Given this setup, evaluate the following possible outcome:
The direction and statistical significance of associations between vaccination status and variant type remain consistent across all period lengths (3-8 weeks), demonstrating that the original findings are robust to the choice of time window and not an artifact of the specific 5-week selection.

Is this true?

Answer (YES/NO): YES